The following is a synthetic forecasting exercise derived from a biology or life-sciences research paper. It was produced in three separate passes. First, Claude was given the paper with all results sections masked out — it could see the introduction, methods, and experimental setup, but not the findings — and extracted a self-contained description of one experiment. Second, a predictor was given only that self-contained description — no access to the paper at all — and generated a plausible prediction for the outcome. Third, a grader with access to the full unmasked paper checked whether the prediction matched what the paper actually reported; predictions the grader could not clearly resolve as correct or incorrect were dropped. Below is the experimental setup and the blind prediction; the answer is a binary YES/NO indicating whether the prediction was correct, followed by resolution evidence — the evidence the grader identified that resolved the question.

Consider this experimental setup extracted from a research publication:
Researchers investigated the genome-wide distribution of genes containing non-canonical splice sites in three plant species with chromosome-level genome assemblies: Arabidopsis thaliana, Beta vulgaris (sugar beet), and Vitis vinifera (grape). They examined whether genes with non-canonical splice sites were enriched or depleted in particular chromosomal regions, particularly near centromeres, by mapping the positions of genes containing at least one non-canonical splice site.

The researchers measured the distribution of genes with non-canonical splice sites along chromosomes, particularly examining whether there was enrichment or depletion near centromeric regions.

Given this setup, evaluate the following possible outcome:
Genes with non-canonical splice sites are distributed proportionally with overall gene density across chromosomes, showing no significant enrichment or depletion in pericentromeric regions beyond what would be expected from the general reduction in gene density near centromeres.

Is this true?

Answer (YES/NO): YES